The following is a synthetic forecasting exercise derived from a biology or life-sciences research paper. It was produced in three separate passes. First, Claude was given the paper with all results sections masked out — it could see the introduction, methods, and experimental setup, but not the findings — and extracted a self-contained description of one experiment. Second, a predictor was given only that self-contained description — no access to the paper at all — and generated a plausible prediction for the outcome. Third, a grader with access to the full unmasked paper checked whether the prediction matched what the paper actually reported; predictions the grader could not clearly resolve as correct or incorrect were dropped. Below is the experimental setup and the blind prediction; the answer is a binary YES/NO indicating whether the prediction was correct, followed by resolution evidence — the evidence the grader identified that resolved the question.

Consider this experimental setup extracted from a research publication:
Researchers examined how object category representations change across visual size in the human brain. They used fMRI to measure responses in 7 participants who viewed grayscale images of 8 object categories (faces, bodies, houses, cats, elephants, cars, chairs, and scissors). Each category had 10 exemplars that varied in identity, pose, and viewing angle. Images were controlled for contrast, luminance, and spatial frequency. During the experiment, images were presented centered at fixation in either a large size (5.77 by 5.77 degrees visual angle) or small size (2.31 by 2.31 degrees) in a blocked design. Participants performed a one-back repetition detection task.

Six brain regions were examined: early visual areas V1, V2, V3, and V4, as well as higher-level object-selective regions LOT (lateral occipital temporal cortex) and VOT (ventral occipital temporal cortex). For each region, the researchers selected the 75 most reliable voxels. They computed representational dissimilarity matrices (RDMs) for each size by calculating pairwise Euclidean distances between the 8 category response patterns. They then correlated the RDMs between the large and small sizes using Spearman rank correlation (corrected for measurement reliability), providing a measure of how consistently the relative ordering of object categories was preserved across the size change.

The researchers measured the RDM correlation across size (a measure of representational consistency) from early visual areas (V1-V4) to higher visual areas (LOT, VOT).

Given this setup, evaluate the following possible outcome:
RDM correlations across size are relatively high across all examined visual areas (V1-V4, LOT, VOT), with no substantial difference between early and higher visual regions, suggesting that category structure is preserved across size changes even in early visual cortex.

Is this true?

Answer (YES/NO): NO